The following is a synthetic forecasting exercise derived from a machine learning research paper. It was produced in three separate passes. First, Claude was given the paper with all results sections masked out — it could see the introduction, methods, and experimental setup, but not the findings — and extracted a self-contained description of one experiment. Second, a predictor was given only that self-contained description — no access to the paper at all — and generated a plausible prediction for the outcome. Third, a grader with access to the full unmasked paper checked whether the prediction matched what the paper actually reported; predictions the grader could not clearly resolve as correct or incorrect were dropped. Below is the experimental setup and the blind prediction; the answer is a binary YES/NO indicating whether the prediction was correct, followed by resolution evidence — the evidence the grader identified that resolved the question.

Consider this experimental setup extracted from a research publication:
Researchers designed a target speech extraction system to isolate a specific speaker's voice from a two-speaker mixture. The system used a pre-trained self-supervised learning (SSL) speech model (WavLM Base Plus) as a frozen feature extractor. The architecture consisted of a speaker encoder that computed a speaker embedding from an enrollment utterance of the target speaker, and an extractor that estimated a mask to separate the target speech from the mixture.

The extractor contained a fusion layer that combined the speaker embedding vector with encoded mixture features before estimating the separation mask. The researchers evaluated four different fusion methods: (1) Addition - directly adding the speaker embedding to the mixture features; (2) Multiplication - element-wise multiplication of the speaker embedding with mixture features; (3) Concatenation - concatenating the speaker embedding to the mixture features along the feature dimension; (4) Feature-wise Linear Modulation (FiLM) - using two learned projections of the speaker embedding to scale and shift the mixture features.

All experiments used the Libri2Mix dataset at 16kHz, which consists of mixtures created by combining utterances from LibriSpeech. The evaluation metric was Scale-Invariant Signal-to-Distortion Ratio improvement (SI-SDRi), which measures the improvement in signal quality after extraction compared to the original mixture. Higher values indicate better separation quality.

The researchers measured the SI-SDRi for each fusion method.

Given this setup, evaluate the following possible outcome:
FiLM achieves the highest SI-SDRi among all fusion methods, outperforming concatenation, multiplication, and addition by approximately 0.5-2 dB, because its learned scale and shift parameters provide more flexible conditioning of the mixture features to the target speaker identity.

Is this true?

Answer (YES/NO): NO